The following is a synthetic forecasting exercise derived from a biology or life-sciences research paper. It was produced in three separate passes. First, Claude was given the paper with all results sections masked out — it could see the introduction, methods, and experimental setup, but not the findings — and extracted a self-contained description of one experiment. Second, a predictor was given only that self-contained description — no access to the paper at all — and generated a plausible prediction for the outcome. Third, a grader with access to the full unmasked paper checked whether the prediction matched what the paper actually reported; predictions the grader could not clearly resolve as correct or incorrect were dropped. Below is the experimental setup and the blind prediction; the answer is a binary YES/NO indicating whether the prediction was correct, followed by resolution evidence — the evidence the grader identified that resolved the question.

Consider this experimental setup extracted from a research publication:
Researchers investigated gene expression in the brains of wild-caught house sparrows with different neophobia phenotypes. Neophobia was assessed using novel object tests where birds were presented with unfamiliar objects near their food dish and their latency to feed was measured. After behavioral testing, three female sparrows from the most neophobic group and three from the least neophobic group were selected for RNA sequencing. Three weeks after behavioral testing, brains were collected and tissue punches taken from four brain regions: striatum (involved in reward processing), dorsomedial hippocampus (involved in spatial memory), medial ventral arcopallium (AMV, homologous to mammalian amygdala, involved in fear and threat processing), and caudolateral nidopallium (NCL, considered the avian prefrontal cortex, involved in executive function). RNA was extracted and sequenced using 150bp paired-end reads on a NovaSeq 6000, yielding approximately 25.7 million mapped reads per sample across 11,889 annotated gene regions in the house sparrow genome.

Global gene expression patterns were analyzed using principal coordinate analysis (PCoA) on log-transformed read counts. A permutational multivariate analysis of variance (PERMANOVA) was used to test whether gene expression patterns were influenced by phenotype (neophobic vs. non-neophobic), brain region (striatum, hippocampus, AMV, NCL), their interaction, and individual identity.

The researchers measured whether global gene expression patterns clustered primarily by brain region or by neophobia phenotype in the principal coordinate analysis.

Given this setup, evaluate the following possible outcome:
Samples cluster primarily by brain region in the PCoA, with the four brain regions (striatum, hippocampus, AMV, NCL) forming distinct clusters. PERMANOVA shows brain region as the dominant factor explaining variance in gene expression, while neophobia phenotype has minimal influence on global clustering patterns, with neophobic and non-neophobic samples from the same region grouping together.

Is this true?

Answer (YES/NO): NO